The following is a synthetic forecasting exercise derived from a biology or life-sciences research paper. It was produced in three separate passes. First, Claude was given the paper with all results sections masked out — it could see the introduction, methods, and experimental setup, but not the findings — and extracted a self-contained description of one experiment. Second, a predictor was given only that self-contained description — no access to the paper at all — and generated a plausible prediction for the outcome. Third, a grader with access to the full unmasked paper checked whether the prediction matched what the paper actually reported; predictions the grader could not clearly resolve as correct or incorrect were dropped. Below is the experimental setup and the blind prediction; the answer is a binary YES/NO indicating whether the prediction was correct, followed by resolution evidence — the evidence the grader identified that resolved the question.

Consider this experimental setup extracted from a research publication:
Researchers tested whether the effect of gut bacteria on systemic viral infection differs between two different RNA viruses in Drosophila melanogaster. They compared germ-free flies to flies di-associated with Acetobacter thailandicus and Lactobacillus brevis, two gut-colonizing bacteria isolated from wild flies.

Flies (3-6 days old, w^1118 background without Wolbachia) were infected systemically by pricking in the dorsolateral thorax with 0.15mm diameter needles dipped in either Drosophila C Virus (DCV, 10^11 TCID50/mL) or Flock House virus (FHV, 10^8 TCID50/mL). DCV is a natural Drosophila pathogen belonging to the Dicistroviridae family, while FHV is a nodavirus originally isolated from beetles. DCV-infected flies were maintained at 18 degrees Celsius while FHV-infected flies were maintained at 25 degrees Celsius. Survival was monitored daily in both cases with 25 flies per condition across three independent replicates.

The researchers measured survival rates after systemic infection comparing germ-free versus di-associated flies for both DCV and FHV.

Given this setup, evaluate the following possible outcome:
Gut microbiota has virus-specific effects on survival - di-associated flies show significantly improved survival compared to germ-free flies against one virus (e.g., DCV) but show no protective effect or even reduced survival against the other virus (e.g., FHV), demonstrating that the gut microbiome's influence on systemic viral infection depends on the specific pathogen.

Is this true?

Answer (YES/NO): NO